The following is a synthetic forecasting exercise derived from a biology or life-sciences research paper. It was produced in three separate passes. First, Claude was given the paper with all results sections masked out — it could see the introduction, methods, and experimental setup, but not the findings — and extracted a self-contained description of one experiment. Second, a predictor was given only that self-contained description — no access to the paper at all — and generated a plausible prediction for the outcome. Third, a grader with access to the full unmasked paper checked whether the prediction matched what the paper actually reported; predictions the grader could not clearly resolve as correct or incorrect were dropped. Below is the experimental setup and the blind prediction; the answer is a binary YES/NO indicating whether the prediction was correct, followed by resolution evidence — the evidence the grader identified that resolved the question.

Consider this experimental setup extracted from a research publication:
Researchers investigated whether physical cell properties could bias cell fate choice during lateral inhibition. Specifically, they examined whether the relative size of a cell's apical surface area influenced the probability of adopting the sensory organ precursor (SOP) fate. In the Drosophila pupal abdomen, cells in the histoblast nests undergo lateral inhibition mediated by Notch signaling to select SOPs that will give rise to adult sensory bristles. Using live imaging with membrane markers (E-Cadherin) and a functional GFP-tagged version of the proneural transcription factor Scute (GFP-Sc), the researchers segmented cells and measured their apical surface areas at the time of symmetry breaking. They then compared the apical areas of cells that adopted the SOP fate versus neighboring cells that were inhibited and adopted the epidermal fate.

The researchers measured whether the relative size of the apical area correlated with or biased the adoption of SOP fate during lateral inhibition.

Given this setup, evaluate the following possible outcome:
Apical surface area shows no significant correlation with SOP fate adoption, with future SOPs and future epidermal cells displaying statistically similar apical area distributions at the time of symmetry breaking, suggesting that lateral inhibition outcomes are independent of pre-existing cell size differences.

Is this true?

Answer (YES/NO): YES